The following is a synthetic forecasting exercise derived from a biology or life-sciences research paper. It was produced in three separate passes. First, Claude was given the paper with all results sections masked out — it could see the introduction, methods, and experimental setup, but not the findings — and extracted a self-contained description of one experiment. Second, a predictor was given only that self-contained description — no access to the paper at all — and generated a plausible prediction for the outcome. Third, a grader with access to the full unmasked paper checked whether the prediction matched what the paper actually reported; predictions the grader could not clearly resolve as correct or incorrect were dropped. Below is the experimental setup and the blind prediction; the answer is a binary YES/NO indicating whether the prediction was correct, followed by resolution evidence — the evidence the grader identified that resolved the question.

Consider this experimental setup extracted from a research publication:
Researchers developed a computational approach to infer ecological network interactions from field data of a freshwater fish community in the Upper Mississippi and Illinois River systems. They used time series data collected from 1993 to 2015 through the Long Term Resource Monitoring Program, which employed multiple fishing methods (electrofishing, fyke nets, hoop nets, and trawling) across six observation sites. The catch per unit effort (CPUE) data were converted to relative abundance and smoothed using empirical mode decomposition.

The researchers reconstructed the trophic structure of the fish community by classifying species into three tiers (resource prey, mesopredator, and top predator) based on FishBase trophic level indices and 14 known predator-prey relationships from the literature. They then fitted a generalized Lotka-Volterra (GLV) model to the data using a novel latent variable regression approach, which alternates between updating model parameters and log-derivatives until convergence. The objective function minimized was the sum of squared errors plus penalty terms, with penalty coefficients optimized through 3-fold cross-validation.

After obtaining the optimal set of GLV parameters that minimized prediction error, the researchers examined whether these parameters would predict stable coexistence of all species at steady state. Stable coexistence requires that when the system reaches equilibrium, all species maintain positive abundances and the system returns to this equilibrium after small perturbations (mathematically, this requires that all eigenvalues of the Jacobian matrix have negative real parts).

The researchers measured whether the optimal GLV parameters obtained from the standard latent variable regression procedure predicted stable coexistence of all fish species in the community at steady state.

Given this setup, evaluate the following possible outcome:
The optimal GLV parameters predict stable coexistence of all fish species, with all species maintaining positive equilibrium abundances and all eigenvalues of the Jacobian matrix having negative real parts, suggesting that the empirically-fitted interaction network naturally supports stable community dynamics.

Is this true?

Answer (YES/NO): NO